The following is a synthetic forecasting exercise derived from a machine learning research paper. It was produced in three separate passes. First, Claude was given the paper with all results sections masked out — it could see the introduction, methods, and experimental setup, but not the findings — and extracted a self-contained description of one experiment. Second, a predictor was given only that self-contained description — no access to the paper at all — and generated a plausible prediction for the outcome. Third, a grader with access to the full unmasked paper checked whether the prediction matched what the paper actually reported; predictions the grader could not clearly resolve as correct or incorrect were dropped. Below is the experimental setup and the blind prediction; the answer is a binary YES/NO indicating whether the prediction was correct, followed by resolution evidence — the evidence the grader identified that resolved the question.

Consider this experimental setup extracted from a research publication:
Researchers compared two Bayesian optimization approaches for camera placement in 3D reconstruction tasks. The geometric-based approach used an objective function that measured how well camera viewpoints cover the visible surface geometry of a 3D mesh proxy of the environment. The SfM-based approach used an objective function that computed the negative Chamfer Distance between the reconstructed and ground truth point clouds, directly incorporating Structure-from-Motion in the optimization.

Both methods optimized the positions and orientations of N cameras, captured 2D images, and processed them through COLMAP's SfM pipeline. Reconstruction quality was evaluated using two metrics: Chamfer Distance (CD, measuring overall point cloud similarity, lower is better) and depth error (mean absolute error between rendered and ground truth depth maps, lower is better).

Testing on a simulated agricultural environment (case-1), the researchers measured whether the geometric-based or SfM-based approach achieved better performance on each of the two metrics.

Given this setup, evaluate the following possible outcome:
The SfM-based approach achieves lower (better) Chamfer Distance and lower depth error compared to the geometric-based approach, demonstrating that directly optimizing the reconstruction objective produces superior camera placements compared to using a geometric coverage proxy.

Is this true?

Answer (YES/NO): NO